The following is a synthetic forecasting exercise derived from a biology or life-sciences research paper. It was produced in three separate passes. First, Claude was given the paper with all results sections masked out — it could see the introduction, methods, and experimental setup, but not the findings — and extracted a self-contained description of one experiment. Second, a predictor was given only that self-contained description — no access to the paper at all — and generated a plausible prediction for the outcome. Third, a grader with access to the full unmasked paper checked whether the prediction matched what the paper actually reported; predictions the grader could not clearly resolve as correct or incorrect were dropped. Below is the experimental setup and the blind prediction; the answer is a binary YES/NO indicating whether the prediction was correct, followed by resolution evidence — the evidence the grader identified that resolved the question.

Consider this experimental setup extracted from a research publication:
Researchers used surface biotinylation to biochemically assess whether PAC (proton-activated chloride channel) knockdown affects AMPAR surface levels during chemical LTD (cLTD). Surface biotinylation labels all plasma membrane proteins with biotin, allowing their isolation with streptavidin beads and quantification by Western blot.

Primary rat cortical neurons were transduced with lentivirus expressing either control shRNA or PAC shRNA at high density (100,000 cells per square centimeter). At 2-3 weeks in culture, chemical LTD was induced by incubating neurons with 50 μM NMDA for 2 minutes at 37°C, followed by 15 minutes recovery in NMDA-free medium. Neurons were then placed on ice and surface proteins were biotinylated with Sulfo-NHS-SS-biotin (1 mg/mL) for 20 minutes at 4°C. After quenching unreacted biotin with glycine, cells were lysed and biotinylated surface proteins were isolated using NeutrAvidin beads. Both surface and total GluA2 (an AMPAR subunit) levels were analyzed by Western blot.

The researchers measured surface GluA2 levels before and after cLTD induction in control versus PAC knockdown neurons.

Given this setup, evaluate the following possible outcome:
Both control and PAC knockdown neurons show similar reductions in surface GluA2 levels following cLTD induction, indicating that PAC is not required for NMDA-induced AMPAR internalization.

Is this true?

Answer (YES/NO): NO